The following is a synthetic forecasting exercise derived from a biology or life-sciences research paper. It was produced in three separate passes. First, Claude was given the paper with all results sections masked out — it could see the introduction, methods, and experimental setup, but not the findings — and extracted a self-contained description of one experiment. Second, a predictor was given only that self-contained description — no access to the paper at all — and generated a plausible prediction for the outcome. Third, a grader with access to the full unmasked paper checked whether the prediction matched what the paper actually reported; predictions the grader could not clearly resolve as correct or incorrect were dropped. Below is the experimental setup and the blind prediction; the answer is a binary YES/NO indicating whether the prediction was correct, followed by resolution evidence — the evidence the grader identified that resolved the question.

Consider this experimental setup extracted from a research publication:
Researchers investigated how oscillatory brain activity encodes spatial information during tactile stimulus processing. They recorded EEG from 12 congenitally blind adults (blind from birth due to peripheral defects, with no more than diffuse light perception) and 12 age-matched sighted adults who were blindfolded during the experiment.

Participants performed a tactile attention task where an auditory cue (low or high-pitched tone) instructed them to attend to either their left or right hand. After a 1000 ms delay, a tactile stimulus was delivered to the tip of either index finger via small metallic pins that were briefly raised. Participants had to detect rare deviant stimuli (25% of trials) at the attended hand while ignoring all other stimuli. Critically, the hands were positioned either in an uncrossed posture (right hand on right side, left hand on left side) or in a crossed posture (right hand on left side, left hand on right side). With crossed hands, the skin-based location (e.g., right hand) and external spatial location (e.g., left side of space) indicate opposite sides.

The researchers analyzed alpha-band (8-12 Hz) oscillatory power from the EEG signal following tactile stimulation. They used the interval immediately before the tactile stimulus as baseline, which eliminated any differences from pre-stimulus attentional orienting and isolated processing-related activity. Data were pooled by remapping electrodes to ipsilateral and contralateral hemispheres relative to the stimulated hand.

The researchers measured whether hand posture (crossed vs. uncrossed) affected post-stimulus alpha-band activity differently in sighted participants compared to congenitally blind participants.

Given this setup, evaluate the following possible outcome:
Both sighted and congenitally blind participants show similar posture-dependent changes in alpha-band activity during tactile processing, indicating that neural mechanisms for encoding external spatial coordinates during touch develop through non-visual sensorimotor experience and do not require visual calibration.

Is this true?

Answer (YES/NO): NO